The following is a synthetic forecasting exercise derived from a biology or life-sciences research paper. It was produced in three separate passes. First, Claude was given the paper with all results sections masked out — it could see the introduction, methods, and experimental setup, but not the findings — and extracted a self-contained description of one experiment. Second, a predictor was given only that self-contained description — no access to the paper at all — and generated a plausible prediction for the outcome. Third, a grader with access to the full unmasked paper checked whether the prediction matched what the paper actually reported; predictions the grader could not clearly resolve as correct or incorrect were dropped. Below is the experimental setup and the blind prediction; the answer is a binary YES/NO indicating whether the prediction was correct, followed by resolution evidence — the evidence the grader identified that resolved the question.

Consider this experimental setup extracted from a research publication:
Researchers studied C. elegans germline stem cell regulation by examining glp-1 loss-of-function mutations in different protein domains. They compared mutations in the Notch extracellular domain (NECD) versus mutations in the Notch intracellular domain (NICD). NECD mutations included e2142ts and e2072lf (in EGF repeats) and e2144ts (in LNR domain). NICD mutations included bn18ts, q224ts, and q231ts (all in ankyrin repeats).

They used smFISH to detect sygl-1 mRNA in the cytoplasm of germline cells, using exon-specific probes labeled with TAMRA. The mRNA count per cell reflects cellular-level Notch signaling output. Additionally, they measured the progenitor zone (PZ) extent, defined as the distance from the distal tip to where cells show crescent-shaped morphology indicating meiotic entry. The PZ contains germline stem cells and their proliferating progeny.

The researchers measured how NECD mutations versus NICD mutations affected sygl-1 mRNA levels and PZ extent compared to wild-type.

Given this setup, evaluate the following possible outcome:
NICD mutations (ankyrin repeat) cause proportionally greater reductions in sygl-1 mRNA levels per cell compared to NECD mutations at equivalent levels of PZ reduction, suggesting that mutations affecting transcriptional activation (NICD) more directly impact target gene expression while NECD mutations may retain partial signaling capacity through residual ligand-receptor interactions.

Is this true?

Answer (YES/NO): NO